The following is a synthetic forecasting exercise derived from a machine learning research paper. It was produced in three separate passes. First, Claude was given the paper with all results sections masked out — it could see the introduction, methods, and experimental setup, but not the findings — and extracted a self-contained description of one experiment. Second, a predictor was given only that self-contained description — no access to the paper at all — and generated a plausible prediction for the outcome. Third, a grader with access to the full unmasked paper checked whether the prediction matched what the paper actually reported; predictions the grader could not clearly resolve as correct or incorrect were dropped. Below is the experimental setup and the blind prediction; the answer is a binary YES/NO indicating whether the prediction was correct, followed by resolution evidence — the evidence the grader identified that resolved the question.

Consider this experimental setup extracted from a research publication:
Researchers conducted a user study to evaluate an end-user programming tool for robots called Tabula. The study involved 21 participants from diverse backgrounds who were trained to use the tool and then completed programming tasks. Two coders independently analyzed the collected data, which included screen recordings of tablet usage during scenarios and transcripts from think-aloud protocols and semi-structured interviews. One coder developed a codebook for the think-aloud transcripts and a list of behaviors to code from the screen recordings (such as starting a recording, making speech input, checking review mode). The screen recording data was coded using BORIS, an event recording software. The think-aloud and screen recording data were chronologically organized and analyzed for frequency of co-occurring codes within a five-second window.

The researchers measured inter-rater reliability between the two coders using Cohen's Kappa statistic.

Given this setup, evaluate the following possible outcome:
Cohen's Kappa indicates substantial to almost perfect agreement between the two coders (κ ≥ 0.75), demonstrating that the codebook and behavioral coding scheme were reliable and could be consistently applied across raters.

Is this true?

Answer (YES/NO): YES